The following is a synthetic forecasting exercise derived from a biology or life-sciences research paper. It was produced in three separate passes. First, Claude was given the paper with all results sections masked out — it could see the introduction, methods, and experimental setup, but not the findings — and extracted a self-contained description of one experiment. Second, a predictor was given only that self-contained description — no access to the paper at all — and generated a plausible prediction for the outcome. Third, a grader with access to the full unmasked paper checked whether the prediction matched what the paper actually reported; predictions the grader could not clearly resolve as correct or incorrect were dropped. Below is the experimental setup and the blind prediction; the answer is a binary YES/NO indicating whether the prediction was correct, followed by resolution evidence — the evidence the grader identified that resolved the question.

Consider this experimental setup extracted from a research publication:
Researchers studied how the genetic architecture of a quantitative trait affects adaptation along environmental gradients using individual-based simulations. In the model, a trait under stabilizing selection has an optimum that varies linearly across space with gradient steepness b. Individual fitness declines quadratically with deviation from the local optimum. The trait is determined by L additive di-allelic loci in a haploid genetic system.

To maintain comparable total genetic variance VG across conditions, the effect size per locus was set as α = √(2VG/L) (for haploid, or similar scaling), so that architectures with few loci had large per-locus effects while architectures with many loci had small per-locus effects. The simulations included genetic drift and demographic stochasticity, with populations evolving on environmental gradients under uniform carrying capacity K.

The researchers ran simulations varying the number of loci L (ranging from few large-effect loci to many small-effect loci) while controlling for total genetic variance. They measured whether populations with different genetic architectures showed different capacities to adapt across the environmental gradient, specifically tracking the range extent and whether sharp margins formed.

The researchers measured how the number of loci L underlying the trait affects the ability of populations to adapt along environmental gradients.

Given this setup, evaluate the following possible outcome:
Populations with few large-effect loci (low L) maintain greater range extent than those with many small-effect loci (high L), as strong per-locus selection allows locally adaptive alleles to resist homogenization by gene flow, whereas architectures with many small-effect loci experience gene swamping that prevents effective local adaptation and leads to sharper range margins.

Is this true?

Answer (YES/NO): NO